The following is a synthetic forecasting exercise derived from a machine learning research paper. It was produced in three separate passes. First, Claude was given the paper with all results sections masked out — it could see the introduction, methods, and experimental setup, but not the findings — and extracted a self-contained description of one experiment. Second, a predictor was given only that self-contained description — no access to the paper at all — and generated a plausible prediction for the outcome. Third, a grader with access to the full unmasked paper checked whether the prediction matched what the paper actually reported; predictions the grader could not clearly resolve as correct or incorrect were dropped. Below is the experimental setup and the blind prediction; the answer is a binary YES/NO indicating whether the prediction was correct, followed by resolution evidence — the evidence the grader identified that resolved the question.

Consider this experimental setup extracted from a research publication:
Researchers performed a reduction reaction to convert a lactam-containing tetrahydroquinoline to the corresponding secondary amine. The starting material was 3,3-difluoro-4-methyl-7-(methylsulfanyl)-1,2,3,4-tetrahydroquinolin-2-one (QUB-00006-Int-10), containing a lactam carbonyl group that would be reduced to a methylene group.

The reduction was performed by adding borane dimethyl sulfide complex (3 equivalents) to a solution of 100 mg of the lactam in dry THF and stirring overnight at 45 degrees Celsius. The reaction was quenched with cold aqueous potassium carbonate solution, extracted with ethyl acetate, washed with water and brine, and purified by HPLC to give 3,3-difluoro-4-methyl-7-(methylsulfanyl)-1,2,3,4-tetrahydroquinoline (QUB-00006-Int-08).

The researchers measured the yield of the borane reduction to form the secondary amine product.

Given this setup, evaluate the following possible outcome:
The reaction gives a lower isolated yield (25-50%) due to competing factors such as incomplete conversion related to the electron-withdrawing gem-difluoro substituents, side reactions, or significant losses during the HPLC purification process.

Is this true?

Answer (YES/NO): NO